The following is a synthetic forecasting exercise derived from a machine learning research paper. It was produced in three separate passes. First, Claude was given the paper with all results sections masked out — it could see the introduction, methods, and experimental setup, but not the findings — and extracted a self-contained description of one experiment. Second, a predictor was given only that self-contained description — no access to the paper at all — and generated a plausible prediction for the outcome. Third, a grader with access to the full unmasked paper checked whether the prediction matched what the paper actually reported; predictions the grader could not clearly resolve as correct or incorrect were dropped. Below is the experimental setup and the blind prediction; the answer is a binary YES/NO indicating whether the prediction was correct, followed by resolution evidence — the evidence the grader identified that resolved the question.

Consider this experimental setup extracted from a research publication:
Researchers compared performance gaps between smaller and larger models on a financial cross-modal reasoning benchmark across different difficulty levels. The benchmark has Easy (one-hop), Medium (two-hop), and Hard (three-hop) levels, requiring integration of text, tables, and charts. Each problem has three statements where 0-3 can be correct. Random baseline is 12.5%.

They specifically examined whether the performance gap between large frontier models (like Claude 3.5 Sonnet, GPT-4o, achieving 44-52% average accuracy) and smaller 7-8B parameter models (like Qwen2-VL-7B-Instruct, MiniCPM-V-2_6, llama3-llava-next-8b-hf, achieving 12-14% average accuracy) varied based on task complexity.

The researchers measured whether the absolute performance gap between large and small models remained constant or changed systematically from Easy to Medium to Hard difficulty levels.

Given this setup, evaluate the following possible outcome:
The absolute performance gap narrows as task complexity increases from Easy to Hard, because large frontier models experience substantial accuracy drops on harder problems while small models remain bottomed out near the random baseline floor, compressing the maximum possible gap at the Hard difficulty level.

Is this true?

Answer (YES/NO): YES